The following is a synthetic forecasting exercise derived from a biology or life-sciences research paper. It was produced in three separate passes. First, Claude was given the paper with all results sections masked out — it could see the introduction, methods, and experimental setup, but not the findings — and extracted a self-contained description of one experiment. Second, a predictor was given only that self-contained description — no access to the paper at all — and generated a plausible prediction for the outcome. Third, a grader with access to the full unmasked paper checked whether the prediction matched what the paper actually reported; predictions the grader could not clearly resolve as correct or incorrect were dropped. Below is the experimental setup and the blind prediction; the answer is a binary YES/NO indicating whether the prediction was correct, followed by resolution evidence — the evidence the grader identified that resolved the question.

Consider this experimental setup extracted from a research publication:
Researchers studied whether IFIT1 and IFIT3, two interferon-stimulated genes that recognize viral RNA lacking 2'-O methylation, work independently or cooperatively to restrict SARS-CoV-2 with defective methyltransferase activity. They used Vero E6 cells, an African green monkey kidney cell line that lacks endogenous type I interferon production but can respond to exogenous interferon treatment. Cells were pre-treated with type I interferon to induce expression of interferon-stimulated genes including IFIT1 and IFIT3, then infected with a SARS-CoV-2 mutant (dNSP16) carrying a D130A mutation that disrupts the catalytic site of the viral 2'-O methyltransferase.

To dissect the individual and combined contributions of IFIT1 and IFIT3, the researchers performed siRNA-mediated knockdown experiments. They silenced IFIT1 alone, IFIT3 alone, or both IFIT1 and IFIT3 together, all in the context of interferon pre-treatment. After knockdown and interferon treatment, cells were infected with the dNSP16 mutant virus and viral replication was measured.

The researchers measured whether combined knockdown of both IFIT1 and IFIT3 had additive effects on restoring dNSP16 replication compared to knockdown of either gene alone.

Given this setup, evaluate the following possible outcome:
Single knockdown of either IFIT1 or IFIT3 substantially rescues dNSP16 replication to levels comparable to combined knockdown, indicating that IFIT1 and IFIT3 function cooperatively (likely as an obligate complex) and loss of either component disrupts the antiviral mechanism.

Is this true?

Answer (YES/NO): YES